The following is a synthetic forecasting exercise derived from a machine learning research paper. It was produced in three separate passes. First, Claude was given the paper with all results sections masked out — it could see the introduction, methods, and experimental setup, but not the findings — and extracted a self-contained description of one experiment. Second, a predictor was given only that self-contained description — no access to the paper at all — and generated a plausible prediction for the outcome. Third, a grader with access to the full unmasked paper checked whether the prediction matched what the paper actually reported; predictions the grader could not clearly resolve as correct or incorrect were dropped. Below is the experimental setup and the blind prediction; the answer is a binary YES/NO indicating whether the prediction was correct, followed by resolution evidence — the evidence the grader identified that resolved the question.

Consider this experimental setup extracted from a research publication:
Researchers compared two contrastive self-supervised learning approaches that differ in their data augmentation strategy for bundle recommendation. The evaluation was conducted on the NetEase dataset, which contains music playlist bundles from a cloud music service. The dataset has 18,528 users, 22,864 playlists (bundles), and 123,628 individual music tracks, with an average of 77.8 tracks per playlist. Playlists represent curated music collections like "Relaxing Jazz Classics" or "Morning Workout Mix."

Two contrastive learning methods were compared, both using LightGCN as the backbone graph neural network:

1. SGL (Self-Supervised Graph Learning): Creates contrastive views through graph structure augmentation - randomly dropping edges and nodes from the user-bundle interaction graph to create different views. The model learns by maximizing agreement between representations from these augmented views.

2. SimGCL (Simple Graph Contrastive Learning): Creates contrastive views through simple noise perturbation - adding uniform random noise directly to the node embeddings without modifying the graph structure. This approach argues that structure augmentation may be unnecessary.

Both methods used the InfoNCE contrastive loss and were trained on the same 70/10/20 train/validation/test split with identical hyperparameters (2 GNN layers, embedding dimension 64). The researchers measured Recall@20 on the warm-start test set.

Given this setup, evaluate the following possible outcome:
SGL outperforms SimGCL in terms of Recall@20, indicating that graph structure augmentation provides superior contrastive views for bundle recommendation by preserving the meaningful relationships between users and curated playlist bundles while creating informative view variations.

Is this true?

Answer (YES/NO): NO